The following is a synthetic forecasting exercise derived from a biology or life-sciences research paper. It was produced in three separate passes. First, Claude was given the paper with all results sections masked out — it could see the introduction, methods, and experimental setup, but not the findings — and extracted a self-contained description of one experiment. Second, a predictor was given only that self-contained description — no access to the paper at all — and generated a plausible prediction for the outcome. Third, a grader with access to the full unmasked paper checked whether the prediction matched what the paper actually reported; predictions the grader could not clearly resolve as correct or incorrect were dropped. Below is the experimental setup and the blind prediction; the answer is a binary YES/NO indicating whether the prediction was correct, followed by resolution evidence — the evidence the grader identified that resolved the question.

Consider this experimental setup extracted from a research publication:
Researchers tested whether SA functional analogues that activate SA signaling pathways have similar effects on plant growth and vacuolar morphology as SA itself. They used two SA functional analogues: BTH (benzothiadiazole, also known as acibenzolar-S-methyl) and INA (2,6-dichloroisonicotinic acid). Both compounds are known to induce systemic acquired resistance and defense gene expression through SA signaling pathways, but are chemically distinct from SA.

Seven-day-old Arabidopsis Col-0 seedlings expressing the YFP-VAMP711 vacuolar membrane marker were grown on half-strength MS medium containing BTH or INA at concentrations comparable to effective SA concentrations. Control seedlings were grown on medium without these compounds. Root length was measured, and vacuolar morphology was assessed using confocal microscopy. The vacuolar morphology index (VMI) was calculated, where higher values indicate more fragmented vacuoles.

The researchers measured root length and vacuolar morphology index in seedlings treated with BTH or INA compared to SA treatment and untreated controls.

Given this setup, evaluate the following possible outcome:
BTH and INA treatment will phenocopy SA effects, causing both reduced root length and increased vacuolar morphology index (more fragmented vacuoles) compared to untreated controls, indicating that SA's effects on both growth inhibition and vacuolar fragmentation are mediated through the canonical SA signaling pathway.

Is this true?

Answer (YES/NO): NO